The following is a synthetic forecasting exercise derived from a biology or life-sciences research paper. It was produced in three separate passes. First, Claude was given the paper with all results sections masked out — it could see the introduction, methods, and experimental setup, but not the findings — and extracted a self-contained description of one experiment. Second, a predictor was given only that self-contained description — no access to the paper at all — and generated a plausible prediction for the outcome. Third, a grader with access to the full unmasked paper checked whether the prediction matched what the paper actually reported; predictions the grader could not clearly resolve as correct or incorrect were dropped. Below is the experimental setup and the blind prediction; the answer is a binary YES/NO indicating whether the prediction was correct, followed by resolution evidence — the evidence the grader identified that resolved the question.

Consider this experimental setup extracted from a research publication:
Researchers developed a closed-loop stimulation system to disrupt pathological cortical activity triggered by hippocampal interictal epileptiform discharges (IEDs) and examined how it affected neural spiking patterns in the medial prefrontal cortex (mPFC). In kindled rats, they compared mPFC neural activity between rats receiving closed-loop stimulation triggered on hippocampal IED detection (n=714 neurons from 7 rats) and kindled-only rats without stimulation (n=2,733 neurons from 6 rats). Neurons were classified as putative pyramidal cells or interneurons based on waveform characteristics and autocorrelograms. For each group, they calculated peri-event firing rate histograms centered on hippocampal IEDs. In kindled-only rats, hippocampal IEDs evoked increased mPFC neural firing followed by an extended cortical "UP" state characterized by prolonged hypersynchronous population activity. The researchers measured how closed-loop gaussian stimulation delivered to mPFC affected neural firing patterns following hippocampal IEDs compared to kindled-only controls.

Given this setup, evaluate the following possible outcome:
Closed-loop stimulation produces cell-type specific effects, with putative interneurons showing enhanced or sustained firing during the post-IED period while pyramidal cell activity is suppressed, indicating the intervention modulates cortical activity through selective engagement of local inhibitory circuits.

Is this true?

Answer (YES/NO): NO